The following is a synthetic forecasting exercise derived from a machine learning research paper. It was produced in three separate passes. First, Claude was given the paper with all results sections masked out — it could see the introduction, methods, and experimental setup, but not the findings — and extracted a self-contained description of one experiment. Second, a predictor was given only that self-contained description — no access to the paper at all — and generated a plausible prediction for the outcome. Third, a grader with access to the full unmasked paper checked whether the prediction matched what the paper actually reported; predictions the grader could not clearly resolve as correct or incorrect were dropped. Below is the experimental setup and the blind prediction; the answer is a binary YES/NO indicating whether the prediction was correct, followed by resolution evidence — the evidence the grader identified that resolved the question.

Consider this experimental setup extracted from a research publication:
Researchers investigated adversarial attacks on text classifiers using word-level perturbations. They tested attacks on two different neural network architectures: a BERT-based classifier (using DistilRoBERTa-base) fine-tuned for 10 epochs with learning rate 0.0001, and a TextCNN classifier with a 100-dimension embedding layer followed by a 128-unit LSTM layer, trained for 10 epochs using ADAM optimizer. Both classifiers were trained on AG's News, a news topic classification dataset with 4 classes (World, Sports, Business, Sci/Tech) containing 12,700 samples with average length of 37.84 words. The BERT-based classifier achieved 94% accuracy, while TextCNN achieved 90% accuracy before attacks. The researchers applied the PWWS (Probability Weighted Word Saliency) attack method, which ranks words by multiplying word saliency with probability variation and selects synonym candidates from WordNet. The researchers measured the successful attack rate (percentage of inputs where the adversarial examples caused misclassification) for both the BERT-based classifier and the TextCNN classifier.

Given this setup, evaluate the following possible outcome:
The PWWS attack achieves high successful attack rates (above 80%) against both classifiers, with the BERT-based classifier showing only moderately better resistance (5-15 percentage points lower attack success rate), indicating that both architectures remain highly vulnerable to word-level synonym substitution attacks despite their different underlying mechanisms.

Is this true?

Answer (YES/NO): NO